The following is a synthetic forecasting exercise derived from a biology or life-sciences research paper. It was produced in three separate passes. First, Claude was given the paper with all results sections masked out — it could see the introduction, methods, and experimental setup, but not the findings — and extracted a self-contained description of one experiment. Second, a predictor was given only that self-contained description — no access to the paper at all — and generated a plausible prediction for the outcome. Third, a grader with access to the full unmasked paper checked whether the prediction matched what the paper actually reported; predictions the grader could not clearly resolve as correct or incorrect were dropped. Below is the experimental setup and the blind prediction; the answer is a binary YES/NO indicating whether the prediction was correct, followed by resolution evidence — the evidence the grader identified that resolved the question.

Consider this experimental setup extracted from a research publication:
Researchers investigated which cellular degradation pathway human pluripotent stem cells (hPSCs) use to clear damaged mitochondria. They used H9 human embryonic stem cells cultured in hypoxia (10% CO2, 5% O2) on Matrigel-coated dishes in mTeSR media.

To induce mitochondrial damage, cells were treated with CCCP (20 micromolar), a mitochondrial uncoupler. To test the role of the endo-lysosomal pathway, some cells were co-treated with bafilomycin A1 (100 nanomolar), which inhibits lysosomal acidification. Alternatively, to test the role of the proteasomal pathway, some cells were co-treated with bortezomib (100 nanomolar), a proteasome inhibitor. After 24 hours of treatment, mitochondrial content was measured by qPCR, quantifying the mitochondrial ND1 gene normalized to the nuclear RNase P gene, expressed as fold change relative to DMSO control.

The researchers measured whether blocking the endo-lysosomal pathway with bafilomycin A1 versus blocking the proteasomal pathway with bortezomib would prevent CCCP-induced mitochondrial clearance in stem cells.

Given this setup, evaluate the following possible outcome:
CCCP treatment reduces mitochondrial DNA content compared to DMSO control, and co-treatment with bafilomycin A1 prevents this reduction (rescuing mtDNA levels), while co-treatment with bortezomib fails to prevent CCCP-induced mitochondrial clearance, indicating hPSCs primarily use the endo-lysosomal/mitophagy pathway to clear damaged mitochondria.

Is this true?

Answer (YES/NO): NO